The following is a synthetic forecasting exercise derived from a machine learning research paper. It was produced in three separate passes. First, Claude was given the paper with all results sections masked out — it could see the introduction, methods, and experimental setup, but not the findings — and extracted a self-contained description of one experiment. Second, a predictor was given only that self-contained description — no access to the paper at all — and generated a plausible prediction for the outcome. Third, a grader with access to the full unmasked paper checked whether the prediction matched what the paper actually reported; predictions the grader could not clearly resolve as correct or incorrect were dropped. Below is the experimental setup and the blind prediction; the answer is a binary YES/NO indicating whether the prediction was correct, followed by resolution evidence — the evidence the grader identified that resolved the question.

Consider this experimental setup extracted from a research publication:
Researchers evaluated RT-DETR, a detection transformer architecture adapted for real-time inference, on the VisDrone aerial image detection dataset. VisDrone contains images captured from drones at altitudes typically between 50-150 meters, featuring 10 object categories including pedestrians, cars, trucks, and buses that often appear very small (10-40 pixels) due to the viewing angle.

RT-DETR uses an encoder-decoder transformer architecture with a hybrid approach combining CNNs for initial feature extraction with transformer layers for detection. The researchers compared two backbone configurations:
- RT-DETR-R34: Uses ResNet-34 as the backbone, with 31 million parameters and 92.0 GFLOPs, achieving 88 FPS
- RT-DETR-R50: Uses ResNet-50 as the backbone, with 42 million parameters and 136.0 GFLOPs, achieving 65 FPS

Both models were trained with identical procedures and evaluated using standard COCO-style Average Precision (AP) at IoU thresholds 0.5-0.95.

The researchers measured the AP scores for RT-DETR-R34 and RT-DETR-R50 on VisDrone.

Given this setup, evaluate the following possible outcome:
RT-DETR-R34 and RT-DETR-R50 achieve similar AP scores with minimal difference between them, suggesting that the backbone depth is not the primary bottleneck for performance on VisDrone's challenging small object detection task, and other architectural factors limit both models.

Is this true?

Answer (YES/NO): NO